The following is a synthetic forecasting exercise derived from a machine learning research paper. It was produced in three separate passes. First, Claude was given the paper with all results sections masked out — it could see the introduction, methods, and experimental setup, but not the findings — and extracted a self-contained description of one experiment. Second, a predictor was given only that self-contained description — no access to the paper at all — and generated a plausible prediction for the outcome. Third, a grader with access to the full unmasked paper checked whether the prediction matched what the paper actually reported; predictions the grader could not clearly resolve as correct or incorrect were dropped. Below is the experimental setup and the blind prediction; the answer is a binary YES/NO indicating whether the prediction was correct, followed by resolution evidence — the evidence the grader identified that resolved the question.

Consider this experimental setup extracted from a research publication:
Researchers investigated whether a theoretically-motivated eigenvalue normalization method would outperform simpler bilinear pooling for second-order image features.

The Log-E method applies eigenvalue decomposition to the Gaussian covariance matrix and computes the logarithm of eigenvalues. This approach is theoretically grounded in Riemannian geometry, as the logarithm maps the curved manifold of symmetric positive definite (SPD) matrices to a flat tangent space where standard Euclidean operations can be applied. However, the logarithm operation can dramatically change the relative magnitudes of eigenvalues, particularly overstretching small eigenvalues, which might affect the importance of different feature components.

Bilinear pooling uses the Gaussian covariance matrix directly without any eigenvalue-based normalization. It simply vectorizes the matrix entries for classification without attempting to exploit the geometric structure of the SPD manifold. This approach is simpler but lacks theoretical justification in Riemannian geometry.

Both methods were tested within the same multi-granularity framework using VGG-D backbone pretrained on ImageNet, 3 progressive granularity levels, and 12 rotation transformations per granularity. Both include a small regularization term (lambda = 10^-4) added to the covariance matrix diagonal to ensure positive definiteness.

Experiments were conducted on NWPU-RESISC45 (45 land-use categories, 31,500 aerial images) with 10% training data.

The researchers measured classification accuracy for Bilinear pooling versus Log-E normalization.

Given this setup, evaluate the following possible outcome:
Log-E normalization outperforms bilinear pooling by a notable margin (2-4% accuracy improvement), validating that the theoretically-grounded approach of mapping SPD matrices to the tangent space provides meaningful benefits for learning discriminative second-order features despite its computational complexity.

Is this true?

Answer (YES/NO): NO